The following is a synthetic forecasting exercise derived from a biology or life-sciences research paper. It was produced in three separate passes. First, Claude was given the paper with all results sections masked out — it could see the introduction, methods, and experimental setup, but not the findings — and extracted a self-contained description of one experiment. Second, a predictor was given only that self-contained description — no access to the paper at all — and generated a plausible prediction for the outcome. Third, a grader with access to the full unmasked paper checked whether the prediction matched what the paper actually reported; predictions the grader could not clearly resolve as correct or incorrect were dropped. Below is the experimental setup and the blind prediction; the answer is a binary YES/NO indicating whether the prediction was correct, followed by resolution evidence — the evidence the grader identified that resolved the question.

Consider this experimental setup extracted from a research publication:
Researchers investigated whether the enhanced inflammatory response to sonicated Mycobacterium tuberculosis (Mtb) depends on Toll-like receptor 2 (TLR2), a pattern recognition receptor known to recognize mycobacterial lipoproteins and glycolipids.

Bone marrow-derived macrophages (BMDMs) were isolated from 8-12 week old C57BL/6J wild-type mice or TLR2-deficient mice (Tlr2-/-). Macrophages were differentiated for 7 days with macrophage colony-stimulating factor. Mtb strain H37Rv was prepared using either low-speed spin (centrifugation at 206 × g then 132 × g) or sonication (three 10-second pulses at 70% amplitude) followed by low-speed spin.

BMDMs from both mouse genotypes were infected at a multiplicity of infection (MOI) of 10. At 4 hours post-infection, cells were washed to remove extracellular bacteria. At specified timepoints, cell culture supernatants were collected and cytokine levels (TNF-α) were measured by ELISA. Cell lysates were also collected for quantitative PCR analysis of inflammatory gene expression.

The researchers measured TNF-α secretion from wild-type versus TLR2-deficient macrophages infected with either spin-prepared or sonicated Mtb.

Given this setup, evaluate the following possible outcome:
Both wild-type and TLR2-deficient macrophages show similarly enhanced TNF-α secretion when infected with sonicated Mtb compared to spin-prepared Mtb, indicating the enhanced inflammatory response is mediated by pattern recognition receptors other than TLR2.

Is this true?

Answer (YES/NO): NO